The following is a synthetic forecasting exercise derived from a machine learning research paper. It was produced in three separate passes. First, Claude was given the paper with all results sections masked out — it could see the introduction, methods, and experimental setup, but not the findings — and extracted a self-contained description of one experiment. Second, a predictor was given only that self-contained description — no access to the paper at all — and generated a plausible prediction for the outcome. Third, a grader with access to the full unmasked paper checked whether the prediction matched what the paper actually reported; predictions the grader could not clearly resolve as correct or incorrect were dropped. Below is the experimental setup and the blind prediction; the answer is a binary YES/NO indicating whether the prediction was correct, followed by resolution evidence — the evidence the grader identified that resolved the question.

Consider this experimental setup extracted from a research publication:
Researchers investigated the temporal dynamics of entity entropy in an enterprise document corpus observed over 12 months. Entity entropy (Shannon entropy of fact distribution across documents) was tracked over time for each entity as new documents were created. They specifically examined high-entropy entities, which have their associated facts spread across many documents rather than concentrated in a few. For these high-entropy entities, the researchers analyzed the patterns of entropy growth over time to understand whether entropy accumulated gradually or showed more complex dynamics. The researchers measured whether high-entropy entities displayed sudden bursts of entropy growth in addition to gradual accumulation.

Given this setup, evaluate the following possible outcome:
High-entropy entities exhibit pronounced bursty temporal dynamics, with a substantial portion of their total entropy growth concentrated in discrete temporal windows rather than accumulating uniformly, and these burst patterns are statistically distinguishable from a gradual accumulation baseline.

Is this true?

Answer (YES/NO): YES